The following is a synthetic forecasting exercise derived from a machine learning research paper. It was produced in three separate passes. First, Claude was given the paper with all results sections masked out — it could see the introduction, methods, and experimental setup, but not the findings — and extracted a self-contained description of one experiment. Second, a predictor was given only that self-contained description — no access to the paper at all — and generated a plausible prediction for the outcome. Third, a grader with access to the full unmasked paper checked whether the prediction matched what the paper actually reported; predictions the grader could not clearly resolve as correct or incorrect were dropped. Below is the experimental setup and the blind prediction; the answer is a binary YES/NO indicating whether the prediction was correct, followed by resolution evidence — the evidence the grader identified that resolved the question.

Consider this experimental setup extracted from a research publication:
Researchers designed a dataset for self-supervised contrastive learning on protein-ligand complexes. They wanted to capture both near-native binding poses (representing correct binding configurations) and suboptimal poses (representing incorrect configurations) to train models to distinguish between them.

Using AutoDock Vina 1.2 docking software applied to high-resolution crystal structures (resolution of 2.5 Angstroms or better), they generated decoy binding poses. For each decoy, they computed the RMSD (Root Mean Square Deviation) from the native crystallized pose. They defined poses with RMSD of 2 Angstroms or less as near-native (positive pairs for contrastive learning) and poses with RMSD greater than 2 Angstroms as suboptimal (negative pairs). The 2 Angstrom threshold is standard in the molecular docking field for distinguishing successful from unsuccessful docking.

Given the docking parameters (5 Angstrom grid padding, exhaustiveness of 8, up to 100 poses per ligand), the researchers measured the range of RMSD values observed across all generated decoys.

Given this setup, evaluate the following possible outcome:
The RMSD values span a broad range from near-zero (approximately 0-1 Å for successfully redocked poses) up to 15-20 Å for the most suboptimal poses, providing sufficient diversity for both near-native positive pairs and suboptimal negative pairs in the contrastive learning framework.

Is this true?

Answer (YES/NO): NO